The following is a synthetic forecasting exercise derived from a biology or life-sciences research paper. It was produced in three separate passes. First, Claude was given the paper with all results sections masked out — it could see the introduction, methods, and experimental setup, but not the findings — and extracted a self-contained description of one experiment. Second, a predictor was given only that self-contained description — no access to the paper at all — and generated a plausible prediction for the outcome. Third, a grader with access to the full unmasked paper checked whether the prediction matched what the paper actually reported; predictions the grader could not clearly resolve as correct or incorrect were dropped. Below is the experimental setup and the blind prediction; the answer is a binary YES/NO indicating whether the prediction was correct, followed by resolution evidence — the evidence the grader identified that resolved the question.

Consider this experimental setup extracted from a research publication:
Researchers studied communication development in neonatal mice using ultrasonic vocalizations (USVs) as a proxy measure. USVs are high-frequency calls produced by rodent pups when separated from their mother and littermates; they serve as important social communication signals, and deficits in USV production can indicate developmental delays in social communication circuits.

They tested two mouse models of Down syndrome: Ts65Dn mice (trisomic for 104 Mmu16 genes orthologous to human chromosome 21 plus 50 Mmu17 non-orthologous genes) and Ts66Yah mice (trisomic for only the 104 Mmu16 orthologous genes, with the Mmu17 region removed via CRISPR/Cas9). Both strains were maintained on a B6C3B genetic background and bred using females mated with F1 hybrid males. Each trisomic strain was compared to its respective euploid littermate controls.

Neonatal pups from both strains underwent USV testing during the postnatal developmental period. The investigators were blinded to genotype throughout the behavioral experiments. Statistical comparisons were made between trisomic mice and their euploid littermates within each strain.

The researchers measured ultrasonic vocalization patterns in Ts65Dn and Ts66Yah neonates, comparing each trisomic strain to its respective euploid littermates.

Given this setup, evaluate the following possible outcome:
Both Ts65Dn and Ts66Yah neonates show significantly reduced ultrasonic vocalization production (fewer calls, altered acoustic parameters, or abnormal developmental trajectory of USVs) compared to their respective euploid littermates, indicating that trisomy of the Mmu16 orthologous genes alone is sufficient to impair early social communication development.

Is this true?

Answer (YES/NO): NO